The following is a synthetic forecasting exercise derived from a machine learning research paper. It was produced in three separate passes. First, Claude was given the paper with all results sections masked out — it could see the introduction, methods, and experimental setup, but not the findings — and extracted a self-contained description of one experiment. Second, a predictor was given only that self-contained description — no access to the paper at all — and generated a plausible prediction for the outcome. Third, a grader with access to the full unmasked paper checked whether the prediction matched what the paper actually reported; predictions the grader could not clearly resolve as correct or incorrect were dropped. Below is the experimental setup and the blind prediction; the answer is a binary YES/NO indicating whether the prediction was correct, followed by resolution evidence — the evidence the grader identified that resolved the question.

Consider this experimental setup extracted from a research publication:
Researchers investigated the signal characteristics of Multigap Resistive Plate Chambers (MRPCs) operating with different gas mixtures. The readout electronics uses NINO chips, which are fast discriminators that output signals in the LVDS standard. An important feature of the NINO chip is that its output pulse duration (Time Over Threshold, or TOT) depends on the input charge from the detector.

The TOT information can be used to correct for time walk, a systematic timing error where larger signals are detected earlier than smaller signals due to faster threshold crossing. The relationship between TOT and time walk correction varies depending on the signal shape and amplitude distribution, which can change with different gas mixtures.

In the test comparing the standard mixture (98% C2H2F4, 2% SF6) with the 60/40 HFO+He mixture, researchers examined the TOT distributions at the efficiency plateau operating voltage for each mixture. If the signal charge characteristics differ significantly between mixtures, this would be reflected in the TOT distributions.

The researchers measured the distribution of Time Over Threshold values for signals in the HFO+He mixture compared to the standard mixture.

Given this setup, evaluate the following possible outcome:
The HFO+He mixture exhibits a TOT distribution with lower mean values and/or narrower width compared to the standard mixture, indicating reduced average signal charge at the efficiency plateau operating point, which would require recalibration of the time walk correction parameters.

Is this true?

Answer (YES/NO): NO